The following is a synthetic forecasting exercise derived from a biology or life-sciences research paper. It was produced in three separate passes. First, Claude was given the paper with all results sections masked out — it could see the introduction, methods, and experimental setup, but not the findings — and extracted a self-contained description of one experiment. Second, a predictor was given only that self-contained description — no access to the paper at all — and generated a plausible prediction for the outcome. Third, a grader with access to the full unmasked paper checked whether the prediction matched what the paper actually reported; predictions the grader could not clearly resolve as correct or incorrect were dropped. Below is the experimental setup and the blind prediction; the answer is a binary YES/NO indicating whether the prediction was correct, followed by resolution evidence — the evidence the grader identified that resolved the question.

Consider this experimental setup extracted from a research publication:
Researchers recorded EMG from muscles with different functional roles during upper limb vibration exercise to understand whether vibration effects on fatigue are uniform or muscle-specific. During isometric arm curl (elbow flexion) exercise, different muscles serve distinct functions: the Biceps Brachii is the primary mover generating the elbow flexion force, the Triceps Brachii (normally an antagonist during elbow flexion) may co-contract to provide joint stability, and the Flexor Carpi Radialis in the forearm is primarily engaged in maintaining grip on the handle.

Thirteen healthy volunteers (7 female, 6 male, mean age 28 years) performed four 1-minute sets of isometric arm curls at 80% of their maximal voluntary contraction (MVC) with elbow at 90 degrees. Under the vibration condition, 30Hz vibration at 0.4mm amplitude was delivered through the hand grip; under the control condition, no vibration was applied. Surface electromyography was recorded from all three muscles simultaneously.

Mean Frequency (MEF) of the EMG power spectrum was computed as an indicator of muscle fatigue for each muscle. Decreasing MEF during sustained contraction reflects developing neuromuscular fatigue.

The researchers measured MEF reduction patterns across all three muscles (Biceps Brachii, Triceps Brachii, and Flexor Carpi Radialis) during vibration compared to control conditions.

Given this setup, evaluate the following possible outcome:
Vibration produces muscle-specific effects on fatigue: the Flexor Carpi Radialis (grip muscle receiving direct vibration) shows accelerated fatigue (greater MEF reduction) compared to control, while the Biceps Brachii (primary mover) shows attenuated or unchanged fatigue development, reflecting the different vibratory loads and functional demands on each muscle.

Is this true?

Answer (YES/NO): NO